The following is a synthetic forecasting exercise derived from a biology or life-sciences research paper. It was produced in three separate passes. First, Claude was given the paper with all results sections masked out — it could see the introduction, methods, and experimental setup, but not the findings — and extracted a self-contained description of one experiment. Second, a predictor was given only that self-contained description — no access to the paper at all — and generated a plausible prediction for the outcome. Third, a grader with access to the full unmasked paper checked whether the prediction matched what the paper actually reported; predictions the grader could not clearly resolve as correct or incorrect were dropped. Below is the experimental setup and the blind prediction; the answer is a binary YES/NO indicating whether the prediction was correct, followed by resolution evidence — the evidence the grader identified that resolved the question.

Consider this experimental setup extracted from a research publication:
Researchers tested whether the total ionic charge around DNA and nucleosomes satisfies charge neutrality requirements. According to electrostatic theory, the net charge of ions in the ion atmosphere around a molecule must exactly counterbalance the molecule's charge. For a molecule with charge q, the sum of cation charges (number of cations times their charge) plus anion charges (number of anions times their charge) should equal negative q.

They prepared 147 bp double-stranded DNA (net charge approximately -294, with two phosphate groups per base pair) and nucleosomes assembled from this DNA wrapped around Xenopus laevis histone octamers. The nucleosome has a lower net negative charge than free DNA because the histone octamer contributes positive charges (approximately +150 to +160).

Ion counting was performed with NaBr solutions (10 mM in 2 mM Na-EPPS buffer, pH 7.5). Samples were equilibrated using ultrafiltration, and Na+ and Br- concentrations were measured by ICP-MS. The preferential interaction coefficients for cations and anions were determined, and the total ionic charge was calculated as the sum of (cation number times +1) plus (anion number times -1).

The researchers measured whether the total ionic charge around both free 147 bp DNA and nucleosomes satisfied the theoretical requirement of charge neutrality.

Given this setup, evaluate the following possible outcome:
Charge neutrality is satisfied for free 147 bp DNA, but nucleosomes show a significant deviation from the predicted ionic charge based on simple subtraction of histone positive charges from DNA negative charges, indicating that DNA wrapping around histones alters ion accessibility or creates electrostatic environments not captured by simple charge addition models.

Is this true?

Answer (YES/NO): NO